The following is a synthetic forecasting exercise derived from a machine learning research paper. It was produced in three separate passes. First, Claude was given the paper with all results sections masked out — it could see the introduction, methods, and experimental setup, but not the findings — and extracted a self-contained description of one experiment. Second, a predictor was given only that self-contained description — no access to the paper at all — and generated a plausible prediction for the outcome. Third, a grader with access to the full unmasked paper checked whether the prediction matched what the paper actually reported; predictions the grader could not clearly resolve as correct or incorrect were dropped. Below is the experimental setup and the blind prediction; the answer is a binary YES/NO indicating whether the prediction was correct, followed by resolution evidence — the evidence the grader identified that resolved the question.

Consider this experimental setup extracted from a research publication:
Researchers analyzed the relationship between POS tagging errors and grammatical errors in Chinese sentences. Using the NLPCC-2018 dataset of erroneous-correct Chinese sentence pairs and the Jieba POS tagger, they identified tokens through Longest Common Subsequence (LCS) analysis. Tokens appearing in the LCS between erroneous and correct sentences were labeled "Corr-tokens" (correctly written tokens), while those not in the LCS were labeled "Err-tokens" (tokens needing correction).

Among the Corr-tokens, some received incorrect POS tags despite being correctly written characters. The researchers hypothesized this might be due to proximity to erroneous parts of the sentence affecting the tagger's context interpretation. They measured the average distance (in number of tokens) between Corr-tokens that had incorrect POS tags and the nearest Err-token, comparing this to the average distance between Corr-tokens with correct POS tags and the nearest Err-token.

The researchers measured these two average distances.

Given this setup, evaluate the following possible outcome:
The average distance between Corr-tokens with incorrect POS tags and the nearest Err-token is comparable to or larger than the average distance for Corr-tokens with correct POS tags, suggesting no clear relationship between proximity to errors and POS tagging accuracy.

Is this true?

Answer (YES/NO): NO